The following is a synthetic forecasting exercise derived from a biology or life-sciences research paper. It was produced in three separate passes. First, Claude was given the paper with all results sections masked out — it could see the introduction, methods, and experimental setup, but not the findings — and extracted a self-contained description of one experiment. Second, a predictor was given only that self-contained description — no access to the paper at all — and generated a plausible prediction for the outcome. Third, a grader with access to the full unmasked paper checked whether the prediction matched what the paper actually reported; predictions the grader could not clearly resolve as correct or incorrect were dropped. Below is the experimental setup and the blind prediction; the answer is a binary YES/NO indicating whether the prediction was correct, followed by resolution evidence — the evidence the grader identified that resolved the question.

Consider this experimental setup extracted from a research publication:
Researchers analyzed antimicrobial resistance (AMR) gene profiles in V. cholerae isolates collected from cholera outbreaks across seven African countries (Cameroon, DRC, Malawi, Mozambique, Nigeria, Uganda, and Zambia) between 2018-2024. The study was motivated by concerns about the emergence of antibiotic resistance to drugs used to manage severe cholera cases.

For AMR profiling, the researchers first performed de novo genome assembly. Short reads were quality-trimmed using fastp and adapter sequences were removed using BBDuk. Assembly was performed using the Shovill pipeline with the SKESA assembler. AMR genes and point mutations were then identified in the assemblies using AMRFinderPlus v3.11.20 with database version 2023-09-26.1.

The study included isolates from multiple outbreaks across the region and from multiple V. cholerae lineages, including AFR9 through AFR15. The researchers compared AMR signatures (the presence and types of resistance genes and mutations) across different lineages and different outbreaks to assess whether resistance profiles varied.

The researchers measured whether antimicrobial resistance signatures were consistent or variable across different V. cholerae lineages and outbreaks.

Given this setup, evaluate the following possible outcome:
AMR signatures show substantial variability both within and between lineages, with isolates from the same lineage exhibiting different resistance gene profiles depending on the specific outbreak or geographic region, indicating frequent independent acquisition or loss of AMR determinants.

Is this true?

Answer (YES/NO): NO